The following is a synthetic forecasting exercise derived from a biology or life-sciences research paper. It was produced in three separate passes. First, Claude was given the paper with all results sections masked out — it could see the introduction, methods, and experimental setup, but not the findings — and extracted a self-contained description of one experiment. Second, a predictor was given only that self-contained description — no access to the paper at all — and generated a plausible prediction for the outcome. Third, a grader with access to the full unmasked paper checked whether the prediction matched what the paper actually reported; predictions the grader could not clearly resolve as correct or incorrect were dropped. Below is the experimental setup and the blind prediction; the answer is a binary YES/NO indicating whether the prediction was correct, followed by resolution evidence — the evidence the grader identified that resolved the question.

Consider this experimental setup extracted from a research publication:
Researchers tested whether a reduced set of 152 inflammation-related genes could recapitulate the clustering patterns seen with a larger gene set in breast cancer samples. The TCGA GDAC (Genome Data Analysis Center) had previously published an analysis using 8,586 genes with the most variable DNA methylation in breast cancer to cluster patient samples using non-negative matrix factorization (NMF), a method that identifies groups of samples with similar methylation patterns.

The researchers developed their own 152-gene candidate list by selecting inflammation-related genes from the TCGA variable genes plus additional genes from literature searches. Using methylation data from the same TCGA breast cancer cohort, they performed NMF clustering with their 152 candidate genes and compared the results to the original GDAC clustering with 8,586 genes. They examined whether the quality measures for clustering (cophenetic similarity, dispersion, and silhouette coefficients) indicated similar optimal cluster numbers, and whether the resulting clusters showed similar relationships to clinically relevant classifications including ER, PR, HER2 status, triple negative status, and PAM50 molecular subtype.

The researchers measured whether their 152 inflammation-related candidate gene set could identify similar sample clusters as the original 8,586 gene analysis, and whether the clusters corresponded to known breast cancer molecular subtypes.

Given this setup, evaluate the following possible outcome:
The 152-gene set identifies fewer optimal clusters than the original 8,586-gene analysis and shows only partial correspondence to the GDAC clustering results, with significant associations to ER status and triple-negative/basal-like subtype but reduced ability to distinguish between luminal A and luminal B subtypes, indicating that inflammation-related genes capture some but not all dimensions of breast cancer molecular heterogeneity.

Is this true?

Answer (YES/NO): NO